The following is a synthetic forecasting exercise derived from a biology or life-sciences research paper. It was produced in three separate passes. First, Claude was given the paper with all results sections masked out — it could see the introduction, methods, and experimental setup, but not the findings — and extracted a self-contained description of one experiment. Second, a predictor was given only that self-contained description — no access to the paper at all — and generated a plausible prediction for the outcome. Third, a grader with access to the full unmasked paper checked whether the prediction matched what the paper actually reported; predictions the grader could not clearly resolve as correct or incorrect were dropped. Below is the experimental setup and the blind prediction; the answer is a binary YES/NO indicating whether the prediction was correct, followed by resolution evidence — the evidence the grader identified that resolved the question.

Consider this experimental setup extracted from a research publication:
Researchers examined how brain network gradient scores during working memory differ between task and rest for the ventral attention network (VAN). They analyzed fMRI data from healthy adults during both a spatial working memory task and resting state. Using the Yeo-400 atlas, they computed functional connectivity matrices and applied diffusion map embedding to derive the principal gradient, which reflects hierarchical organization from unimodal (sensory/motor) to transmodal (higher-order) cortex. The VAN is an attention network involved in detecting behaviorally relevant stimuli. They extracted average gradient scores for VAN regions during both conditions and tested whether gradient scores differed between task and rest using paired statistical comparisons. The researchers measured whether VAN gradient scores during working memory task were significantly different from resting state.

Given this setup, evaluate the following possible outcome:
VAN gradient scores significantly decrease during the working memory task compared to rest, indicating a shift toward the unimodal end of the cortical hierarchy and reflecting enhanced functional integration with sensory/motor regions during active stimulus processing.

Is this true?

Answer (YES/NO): NO